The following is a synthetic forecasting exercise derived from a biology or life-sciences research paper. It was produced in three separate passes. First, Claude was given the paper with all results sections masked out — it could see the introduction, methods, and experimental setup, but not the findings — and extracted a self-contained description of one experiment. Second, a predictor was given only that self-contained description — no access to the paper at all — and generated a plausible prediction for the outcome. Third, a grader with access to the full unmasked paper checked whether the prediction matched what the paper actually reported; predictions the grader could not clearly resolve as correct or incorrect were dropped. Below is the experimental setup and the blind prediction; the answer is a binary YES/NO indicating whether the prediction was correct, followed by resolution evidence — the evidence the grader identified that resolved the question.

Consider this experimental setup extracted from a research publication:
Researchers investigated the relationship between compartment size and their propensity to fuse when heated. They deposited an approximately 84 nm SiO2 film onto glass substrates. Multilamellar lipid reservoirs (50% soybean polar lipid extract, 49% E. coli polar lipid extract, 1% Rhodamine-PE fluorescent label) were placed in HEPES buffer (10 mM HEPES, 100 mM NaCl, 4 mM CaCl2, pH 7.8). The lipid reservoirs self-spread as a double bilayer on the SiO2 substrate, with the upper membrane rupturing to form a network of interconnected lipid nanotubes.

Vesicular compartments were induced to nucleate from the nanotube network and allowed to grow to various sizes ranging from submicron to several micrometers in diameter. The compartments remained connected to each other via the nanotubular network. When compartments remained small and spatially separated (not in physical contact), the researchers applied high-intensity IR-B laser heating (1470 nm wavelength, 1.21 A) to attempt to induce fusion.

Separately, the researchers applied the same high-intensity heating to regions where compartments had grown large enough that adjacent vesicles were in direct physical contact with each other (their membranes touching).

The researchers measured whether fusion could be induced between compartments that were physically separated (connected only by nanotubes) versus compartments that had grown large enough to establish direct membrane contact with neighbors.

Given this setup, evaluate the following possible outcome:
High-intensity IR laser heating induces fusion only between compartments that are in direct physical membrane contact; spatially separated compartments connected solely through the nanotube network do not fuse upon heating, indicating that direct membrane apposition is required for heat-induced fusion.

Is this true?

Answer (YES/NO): NO